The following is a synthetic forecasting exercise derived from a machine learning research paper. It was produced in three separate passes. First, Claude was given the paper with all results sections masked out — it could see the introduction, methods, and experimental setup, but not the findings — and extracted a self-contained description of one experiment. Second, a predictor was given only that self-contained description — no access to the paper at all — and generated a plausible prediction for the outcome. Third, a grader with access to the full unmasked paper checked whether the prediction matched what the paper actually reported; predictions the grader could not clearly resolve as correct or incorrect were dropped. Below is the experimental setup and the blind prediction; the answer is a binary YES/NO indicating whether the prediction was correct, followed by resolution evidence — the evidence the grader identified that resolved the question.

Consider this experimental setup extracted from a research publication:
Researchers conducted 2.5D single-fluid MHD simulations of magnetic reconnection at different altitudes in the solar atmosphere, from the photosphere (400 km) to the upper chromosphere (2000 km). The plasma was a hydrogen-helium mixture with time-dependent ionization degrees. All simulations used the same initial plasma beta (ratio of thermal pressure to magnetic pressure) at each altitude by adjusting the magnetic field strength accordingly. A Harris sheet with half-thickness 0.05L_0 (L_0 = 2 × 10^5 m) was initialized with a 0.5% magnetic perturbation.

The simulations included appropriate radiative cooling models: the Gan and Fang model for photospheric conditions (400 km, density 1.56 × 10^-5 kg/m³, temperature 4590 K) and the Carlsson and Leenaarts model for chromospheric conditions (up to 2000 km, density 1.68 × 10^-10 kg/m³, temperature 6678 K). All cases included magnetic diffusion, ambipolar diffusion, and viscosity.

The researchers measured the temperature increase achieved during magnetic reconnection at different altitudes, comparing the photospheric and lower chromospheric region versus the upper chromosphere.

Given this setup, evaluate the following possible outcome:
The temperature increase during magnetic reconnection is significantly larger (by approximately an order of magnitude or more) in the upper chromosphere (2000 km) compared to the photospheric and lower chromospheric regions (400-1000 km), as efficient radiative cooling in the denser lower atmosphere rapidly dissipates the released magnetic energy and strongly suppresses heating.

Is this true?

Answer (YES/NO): NO